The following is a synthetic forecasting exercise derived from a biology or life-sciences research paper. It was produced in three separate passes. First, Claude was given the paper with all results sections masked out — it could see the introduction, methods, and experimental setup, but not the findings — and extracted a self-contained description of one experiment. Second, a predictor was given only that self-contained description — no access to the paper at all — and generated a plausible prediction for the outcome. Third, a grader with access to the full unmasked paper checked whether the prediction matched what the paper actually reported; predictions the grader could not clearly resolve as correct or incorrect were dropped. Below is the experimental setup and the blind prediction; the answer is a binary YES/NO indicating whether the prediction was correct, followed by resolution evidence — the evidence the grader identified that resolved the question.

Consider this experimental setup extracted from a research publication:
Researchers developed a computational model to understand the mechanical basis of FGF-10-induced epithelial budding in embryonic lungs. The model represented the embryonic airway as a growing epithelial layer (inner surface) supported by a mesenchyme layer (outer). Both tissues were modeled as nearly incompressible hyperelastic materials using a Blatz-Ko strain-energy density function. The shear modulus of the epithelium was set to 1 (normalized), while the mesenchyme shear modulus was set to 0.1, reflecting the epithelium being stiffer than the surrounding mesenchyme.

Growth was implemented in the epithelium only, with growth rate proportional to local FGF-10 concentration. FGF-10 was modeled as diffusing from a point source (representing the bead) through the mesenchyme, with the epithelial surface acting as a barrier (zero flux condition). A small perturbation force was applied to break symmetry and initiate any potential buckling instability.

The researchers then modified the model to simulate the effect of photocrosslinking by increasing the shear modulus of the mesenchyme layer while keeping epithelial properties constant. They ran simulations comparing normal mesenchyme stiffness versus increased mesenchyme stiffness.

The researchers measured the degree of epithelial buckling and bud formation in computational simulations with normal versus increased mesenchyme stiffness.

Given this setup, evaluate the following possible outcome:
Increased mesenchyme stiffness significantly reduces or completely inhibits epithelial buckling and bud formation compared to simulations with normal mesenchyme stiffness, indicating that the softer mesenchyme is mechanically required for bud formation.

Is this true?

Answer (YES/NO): YES